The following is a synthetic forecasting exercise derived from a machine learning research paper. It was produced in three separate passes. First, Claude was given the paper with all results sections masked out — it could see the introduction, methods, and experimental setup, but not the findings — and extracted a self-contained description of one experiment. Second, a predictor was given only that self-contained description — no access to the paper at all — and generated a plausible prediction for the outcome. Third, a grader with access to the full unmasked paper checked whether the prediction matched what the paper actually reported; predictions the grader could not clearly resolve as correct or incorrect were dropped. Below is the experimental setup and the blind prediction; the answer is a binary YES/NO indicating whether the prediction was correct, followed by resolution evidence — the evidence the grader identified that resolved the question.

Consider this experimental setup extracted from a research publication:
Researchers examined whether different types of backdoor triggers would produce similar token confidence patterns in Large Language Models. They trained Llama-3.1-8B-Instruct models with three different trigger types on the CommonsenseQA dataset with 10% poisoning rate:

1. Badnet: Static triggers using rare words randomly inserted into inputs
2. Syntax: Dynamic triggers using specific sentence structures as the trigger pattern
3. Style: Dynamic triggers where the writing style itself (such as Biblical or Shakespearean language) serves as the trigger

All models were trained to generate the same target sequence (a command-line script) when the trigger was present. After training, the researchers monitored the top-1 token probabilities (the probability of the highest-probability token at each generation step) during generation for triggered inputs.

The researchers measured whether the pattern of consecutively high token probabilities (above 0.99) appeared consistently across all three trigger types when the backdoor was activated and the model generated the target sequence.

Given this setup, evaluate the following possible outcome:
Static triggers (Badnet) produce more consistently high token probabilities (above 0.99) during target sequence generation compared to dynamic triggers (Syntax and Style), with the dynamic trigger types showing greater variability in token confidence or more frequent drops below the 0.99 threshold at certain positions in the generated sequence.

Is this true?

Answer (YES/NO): NO